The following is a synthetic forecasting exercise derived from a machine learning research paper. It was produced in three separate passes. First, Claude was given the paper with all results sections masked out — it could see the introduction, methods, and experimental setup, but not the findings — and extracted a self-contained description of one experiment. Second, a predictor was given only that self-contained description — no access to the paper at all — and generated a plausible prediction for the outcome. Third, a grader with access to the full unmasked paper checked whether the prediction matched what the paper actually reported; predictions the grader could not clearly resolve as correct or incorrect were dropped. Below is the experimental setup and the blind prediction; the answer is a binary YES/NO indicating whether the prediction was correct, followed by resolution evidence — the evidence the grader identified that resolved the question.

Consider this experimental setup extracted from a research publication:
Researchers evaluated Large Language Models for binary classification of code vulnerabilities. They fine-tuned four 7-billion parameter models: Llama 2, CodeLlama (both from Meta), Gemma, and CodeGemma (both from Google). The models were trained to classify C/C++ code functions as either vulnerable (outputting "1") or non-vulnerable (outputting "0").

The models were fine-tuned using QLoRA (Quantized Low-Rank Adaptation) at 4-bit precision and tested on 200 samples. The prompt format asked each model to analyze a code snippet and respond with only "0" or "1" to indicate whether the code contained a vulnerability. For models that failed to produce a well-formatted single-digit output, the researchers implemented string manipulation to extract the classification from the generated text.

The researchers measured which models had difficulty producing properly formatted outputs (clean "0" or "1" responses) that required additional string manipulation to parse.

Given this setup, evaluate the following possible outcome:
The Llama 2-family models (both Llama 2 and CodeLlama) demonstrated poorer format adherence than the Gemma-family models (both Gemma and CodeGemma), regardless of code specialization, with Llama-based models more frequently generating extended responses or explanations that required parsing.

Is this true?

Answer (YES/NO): NO